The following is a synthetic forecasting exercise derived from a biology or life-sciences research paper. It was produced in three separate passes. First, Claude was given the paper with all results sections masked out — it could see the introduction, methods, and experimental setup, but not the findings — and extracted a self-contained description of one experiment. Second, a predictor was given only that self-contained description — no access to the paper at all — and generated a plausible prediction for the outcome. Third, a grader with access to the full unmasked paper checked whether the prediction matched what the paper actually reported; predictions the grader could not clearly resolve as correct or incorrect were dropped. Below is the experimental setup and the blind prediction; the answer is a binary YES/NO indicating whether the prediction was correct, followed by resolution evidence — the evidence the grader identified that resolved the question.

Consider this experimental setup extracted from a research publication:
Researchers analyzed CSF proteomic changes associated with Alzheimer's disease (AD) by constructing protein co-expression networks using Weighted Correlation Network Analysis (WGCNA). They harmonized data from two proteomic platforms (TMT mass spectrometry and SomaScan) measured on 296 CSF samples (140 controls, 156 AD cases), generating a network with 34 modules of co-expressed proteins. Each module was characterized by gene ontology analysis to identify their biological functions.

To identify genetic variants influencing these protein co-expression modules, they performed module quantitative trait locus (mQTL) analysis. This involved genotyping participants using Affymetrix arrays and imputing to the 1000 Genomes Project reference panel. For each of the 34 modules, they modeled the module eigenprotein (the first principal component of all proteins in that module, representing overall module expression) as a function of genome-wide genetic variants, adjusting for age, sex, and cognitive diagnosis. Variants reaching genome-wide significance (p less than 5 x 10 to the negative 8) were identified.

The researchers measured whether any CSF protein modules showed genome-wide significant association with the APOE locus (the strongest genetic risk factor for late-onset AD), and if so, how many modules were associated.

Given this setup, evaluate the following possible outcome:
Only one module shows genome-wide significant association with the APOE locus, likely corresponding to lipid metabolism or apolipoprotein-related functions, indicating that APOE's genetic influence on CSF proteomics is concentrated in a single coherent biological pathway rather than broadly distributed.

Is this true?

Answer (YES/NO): NO